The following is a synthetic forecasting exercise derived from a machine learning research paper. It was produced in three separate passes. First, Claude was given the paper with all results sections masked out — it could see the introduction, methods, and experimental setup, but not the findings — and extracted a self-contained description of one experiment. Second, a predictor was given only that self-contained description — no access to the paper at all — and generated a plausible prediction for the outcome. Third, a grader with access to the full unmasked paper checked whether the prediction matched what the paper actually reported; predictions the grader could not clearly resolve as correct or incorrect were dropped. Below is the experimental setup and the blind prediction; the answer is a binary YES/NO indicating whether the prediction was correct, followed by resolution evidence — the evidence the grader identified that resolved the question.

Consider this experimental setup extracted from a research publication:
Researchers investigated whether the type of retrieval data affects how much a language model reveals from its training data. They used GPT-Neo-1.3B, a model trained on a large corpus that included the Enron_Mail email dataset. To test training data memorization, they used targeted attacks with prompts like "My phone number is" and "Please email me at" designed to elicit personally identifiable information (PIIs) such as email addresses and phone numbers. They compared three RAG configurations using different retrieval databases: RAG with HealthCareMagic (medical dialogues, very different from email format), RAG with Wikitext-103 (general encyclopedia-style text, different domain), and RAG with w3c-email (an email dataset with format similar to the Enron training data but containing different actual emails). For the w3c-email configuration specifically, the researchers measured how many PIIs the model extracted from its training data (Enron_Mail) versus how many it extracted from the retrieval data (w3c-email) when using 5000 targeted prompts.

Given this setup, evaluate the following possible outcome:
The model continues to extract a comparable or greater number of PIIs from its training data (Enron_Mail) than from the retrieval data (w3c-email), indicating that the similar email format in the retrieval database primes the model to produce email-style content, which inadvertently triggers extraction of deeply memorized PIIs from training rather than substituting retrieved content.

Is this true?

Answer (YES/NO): NO